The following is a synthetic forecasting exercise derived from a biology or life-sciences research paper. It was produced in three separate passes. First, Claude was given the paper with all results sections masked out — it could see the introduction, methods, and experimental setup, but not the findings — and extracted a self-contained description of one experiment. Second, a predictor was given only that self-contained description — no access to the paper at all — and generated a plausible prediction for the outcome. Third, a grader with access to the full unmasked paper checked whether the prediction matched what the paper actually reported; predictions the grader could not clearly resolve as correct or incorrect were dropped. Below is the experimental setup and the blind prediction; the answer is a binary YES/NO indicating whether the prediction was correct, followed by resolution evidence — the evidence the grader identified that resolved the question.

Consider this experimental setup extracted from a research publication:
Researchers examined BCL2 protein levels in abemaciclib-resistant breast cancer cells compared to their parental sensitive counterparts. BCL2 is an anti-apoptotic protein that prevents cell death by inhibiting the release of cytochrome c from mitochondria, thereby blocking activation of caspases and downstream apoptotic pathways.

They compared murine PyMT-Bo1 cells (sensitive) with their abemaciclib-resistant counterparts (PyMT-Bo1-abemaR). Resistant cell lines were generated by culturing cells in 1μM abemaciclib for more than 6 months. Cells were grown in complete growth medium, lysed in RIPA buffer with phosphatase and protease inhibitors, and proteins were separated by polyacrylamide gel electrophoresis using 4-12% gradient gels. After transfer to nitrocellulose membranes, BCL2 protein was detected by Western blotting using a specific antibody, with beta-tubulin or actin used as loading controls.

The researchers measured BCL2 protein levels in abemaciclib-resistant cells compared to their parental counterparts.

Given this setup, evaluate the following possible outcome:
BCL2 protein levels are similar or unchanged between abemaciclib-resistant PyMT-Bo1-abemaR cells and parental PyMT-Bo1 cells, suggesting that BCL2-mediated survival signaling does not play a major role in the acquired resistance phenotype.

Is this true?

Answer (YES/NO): NO